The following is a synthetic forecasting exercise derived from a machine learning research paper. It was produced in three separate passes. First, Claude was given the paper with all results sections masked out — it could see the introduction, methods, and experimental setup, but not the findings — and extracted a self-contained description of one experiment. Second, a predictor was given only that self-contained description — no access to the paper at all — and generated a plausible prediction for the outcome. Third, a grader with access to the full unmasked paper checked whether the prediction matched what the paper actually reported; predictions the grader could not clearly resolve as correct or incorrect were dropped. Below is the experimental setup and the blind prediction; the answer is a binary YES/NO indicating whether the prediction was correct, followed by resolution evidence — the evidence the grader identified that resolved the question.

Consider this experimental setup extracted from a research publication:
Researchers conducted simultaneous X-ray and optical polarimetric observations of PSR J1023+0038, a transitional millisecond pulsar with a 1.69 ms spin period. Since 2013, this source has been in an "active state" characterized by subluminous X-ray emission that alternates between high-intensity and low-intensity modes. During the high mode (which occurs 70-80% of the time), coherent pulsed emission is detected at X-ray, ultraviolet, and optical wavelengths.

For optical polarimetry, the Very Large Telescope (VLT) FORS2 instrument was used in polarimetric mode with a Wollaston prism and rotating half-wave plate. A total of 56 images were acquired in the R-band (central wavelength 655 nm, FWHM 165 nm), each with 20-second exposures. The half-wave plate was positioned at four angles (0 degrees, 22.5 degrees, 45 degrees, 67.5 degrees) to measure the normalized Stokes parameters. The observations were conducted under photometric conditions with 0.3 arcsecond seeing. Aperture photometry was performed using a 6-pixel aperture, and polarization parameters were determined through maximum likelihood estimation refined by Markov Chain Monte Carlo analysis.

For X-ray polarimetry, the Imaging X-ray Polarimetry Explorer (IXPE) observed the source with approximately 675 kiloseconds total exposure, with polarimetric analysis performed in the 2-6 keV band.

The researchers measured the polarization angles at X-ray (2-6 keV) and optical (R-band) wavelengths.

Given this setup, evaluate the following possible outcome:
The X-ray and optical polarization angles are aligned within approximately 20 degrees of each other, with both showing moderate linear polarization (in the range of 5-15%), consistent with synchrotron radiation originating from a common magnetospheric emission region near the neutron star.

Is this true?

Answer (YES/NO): NO